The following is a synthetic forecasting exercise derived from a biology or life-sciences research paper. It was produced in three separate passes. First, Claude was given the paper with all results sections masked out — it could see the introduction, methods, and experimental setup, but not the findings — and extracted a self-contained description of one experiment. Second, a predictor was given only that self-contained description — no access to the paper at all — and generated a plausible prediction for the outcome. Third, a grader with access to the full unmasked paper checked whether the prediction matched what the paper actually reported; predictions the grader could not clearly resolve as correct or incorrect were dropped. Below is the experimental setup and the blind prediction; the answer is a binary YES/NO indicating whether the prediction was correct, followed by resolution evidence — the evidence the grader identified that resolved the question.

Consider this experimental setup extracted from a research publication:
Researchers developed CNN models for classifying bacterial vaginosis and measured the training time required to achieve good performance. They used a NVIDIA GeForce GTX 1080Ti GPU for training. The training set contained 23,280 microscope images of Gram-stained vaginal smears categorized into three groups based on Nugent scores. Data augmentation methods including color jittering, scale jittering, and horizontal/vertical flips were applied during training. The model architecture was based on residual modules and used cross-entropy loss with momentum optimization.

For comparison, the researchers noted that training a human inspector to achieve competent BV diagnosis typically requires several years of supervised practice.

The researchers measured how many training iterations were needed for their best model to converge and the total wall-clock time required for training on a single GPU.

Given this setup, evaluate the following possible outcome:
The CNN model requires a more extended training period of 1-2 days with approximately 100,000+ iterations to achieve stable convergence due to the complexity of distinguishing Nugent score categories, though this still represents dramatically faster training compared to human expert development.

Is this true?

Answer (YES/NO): NO